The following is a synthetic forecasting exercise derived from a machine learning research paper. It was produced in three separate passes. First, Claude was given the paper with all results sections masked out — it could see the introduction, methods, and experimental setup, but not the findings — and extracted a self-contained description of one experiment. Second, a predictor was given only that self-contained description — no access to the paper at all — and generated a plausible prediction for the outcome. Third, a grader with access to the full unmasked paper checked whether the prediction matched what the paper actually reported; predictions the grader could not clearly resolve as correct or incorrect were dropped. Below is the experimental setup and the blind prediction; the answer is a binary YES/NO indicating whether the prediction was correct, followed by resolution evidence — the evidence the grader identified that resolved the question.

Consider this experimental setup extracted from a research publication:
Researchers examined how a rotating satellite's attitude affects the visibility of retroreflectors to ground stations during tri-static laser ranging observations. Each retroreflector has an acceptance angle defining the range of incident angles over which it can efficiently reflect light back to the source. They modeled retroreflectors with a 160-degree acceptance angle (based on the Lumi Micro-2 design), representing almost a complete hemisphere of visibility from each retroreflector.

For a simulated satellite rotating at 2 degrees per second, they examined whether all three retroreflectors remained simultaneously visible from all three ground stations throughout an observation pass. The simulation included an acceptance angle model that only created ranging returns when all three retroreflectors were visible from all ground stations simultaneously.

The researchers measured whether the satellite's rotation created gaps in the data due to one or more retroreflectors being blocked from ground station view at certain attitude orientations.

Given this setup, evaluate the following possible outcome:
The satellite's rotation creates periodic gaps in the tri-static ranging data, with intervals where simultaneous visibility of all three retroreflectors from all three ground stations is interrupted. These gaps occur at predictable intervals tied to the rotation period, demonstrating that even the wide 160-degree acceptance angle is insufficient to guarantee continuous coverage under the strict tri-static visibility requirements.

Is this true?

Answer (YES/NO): YES